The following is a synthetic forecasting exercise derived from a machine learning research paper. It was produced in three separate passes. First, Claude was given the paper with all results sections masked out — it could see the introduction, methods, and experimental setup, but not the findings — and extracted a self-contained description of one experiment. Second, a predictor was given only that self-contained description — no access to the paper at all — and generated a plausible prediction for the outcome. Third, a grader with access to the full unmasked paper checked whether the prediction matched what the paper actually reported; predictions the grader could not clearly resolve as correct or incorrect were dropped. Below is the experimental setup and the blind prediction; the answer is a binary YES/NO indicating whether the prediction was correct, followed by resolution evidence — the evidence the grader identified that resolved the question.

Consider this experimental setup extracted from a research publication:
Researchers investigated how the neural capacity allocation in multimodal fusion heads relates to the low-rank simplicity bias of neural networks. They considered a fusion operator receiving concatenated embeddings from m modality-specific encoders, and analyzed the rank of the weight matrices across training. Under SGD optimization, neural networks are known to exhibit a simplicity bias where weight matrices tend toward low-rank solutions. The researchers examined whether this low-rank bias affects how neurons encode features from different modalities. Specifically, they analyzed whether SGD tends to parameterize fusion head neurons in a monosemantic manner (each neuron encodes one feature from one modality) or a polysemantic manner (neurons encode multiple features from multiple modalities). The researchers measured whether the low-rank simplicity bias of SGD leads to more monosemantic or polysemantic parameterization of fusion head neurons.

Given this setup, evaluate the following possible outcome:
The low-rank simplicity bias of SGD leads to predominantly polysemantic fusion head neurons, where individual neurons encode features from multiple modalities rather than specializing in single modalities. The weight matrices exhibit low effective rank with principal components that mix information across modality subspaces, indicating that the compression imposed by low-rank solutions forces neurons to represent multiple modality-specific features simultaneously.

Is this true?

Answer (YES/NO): YES